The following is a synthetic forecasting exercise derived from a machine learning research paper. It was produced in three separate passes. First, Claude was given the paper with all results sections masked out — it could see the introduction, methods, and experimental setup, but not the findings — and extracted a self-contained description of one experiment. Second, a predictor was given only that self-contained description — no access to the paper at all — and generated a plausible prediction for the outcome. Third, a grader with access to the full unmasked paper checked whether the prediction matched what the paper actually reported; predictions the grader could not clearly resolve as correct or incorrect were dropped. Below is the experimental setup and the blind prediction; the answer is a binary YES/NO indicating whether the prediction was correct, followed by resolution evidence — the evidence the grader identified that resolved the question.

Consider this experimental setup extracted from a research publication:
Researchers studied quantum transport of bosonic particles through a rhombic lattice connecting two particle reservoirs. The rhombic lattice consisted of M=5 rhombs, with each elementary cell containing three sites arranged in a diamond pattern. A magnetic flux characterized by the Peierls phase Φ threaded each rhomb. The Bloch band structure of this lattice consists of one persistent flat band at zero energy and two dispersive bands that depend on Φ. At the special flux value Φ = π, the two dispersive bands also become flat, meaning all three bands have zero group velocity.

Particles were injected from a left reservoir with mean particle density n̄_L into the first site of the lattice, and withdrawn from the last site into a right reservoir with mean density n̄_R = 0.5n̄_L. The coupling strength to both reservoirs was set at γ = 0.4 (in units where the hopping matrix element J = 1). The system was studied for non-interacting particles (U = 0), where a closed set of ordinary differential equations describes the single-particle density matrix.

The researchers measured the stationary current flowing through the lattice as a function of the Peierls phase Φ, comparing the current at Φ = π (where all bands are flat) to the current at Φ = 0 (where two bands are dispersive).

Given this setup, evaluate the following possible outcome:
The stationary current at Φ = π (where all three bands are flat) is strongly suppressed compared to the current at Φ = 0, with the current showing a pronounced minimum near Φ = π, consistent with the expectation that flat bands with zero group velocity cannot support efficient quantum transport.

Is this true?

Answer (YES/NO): YES